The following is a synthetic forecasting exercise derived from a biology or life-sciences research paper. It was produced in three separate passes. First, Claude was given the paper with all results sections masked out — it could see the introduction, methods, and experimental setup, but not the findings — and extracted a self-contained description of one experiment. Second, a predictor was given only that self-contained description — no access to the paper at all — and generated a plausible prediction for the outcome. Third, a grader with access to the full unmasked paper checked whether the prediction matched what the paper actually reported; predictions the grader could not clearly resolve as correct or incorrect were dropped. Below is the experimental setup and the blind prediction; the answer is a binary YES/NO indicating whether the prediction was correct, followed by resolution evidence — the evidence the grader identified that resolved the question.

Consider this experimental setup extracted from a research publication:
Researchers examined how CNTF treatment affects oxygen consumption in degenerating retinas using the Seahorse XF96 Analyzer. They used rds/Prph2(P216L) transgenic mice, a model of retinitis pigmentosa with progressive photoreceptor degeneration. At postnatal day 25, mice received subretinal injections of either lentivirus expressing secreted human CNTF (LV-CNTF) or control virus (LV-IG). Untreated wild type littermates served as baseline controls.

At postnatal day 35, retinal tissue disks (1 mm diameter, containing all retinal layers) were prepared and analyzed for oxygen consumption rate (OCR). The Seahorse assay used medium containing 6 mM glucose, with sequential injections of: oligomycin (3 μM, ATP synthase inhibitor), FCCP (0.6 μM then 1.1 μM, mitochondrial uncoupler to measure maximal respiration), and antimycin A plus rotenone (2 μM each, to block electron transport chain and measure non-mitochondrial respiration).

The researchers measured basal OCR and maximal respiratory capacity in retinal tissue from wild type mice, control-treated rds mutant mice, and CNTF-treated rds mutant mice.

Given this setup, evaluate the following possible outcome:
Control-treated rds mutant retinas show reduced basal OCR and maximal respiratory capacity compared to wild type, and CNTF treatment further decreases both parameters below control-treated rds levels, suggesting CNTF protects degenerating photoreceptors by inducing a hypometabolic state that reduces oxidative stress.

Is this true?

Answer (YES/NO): NO